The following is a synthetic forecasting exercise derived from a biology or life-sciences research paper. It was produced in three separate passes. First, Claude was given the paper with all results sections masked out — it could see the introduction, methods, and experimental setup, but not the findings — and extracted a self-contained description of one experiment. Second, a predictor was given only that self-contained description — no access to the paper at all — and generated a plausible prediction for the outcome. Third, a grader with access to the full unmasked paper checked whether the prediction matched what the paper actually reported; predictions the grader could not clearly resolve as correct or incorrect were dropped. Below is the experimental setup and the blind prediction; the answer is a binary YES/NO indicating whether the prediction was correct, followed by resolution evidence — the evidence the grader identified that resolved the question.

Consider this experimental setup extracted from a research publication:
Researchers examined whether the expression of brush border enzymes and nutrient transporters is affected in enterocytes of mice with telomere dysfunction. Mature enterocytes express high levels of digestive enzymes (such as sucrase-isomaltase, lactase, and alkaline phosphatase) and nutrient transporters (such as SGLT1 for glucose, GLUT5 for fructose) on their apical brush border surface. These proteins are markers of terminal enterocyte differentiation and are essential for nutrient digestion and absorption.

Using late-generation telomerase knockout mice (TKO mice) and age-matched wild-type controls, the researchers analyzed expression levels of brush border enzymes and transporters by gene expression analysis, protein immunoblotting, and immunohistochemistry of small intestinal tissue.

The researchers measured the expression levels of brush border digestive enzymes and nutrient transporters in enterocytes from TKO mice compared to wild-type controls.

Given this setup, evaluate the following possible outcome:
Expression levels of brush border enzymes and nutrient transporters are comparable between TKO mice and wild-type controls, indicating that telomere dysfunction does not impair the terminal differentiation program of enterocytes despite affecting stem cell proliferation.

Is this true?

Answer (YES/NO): NO